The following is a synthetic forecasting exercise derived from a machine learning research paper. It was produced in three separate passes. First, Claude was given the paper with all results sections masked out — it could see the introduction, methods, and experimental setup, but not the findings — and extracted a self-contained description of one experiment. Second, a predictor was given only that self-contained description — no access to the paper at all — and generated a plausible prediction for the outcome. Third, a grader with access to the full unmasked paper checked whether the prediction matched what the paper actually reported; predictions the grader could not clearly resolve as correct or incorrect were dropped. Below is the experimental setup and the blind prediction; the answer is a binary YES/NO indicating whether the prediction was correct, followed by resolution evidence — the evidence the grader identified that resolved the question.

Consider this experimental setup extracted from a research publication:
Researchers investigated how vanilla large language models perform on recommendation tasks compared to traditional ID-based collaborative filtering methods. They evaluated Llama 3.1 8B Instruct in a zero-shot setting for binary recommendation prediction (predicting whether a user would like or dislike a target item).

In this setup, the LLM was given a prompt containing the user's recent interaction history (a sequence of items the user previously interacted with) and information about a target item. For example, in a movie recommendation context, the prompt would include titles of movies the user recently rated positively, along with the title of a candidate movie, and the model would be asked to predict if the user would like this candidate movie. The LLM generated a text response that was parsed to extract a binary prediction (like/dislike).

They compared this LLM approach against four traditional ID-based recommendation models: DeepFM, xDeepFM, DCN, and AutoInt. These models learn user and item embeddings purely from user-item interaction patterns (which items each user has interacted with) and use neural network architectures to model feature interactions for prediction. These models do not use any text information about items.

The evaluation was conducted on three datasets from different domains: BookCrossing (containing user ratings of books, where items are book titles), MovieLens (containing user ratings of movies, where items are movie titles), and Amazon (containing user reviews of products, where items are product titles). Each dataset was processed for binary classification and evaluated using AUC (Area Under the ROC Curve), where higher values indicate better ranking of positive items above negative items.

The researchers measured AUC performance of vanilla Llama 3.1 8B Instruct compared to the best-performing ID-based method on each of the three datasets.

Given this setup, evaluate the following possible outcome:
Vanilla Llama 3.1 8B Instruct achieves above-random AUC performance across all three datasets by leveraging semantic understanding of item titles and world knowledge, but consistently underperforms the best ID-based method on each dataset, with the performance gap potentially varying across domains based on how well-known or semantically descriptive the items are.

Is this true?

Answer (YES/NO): NO